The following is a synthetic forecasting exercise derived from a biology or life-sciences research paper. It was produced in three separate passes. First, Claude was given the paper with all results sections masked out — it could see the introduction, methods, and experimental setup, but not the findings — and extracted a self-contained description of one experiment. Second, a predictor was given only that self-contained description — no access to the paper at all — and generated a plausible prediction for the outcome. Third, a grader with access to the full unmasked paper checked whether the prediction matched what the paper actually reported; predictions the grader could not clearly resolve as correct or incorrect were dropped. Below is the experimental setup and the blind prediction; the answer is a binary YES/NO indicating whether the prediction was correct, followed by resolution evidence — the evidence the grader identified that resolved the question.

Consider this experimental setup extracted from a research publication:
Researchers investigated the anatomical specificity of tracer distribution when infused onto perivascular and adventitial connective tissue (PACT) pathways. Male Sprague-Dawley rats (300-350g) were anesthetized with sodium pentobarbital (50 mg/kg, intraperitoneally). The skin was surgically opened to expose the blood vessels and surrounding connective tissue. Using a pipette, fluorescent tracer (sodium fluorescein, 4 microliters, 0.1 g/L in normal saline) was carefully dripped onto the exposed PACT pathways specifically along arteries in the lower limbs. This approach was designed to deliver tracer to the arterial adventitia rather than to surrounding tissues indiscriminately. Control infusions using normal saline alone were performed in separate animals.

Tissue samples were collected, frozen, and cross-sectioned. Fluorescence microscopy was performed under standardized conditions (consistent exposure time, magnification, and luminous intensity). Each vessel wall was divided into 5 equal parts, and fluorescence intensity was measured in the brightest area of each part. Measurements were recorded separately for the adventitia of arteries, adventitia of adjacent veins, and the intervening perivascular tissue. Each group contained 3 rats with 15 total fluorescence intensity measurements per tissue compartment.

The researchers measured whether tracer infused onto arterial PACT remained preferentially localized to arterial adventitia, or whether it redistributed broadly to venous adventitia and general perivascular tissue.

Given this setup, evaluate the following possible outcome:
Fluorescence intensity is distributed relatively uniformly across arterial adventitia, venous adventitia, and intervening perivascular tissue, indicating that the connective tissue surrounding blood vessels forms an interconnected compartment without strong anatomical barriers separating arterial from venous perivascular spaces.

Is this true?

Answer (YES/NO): NO